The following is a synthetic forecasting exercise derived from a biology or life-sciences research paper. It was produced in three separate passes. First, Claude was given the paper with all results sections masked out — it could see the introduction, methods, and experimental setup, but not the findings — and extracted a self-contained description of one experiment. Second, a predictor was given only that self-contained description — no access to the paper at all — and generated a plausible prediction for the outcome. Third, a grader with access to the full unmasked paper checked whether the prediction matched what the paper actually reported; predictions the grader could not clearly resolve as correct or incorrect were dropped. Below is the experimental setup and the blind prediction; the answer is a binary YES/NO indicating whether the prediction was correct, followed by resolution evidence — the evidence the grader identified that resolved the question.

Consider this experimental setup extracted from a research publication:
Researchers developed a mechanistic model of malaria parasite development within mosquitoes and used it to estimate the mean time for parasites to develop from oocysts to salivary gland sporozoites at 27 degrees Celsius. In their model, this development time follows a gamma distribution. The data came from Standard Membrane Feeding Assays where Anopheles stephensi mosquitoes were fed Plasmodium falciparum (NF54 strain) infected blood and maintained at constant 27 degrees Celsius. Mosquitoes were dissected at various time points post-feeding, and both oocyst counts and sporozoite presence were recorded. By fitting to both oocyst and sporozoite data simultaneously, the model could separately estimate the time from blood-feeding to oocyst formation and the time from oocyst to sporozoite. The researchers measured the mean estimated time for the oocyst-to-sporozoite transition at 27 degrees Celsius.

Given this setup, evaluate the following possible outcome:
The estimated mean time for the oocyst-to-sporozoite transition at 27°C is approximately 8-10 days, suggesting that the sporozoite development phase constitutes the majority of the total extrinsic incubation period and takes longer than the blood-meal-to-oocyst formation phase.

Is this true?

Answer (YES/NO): YES